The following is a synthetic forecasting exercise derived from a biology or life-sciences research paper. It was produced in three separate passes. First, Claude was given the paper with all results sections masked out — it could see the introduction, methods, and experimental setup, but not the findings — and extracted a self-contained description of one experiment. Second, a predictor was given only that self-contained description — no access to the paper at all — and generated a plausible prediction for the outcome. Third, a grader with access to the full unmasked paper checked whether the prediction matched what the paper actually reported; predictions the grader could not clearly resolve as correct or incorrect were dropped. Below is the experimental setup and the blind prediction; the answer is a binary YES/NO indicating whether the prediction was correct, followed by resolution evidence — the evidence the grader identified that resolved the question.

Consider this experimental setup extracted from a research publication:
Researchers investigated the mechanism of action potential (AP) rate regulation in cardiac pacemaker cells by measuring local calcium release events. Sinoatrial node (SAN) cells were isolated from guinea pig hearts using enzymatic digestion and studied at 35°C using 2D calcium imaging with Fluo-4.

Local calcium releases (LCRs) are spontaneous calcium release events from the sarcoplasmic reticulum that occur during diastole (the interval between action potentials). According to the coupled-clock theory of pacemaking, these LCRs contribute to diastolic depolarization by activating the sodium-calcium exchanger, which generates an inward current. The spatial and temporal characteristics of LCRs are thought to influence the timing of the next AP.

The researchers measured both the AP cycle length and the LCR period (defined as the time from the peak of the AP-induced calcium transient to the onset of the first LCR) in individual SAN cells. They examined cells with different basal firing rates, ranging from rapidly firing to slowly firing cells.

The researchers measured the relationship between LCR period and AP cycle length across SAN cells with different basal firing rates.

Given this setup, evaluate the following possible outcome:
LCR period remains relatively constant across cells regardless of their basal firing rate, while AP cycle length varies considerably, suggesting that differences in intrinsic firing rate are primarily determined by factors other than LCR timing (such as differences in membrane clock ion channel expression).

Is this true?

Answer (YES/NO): NO